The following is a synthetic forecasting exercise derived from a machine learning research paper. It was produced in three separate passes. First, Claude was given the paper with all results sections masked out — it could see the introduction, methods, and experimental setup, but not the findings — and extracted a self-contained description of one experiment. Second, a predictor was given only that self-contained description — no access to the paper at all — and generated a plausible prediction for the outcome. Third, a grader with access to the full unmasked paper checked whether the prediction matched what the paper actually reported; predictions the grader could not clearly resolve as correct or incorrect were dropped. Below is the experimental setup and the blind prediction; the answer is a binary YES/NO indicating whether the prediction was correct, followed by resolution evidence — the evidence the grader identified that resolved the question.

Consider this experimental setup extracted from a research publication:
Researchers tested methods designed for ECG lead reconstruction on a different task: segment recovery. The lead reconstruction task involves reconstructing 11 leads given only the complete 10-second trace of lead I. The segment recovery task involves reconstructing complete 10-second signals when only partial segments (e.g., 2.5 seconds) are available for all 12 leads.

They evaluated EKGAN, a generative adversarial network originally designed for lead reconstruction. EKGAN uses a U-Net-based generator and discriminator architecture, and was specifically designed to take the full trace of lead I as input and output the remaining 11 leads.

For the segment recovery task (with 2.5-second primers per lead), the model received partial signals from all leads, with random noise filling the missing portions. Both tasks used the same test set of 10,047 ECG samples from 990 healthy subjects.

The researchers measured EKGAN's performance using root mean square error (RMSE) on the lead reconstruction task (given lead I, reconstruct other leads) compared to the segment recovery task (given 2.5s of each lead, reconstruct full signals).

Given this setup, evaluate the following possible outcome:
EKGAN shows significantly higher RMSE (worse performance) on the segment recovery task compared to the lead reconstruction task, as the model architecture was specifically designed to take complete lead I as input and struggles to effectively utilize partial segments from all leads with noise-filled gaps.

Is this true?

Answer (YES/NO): YES